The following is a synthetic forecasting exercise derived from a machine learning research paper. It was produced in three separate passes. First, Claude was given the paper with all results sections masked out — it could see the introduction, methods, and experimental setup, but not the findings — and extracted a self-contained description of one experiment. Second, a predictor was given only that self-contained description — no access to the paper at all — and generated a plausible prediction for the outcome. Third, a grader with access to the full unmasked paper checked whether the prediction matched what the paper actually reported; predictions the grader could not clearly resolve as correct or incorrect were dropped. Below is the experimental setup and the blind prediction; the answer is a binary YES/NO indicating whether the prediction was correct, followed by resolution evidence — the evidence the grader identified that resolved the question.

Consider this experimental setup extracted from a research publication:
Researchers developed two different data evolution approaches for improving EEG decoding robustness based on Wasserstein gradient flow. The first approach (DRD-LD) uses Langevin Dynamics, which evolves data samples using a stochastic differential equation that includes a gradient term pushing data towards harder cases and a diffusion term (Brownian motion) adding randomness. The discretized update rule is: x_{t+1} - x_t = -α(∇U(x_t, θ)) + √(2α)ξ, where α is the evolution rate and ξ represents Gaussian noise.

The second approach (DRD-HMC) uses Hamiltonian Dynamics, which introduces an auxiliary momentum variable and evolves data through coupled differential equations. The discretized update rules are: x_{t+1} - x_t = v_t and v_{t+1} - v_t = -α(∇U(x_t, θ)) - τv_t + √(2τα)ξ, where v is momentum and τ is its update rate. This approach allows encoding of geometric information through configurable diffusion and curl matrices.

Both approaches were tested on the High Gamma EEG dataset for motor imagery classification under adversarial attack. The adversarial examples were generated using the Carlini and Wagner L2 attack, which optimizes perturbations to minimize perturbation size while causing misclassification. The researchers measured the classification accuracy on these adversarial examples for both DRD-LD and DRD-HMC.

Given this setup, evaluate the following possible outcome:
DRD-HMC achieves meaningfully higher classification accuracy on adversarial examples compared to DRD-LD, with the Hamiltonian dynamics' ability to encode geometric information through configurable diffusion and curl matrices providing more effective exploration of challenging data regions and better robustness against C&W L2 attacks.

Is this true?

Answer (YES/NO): NO